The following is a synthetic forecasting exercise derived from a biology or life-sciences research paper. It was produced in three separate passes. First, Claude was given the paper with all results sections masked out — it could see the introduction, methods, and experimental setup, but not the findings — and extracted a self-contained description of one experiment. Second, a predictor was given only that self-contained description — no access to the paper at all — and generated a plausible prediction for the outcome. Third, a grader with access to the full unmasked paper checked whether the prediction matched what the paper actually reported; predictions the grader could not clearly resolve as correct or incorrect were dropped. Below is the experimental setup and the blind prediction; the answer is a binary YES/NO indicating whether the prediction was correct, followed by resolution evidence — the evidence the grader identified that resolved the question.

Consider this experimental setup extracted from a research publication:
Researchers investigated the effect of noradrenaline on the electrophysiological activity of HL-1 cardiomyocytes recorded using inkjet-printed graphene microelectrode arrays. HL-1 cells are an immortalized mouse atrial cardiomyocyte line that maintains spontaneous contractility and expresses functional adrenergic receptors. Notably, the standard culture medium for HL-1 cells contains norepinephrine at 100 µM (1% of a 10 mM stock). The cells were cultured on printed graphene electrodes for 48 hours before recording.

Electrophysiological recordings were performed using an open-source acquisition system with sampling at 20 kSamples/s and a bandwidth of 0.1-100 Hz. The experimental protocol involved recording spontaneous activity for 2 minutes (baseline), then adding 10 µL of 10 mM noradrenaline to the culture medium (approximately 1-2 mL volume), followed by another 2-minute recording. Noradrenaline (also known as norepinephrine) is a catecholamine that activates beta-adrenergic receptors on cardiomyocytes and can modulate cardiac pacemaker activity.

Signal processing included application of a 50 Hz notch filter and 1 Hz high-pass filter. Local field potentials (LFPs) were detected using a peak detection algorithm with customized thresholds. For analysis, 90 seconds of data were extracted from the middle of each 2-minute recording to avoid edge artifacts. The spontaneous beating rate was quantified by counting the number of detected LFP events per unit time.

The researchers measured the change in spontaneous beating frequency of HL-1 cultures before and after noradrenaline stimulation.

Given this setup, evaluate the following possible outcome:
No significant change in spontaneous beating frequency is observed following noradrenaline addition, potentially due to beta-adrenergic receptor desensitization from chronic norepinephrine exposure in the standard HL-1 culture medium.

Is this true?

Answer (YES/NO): NO